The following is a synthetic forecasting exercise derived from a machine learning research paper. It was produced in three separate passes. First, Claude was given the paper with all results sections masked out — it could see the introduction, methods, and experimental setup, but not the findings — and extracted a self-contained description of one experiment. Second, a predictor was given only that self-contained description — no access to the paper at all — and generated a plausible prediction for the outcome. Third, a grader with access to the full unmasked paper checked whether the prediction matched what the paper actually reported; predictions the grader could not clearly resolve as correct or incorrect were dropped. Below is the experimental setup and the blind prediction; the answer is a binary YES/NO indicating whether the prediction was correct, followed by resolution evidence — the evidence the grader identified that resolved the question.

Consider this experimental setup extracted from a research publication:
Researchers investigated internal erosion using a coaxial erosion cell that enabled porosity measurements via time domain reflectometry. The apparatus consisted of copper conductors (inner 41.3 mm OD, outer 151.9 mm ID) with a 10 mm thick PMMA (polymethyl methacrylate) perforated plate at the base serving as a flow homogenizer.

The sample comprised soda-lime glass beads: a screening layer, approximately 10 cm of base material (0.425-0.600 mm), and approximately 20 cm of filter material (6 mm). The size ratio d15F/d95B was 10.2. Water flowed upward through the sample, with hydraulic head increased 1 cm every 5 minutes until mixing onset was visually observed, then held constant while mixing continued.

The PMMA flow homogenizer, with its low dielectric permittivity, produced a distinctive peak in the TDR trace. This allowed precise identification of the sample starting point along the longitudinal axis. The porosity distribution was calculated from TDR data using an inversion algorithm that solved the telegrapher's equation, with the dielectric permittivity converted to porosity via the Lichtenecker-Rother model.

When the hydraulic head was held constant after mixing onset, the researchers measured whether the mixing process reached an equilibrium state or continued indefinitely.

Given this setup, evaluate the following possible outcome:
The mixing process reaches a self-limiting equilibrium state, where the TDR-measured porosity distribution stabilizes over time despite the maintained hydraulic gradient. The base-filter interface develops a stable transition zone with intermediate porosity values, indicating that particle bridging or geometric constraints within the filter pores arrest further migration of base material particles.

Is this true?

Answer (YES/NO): NO